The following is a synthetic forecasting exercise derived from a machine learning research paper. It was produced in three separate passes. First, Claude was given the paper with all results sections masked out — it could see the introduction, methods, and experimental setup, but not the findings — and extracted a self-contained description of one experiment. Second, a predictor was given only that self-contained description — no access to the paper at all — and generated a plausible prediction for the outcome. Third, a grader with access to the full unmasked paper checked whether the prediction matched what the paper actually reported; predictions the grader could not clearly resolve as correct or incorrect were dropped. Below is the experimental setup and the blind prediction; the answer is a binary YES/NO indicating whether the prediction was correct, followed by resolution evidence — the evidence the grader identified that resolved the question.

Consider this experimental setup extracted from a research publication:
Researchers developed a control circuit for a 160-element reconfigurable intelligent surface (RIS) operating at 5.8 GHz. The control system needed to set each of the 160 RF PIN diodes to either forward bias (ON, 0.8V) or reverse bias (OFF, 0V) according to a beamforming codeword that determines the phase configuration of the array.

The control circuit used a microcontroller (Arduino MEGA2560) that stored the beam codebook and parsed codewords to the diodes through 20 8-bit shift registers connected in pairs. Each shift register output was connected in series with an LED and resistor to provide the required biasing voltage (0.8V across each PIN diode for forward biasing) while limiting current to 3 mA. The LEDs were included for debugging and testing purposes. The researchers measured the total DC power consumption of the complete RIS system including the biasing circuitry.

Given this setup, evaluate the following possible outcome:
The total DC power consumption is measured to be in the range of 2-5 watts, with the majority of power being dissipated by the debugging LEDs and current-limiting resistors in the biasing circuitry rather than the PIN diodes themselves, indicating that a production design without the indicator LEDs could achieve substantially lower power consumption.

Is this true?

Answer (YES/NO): NO